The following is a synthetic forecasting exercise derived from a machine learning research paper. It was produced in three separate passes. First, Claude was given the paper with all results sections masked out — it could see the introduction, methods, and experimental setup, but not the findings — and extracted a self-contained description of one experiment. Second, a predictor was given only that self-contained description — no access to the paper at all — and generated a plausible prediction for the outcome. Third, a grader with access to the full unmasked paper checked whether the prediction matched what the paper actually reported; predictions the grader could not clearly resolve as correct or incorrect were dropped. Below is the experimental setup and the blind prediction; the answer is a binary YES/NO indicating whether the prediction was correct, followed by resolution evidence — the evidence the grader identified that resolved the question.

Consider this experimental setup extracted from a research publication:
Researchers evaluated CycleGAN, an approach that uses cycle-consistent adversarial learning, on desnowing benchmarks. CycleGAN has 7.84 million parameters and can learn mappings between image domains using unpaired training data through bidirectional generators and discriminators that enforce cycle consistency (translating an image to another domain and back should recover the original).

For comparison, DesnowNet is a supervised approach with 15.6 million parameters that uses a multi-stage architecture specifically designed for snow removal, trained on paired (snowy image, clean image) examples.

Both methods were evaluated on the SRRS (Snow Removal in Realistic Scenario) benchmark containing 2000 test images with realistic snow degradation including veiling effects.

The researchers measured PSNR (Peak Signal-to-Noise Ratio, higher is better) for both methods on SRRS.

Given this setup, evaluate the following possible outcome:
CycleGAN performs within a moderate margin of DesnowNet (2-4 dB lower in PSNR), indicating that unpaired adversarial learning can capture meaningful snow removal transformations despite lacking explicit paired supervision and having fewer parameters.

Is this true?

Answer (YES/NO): NO